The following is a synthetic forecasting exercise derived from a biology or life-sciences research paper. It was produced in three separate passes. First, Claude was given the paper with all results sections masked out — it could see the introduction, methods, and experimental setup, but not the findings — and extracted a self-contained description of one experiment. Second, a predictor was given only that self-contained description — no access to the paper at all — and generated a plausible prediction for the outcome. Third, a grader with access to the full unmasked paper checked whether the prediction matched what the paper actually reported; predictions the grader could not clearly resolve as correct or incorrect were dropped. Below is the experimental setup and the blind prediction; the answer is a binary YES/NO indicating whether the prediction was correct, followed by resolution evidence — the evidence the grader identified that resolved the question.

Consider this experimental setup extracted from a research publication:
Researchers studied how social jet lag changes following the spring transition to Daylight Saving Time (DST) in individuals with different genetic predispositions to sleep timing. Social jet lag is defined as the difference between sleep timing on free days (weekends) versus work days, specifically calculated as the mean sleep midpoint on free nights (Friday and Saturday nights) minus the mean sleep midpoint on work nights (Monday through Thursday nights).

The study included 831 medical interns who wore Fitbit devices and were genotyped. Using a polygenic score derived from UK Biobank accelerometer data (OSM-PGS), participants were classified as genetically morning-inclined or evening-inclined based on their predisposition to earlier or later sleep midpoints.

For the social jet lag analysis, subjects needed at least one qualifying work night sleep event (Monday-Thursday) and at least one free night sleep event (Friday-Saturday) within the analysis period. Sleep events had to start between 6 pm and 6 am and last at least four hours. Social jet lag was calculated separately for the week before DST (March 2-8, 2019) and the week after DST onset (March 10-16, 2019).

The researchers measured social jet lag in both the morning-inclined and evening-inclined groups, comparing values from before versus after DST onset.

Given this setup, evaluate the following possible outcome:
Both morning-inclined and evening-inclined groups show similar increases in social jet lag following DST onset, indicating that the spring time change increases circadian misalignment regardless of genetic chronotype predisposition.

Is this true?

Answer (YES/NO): NO